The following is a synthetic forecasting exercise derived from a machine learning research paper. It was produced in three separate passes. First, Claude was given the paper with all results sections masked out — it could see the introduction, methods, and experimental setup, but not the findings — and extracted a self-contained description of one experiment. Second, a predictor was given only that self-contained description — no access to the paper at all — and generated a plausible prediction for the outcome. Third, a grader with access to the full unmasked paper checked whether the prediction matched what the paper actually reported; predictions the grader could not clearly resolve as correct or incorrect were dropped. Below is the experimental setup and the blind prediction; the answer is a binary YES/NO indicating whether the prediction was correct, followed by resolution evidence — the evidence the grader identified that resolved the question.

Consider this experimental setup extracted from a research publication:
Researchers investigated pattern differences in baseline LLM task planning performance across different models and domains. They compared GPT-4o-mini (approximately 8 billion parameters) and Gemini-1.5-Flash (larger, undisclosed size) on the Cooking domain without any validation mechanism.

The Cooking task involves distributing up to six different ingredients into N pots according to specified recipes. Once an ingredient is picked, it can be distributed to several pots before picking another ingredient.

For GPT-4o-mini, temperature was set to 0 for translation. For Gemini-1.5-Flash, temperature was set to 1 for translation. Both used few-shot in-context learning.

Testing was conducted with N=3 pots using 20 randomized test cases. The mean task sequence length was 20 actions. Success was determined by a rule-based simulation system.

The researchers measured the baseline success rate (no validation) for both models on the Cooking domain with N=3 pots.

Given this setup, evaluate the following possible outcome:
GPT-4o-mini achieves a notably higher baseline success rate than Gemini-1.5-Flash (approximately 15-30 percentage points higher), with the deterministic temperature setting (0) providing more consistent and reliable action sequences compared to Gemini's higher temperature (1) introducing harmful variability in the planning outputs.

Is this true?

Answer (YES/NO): NO